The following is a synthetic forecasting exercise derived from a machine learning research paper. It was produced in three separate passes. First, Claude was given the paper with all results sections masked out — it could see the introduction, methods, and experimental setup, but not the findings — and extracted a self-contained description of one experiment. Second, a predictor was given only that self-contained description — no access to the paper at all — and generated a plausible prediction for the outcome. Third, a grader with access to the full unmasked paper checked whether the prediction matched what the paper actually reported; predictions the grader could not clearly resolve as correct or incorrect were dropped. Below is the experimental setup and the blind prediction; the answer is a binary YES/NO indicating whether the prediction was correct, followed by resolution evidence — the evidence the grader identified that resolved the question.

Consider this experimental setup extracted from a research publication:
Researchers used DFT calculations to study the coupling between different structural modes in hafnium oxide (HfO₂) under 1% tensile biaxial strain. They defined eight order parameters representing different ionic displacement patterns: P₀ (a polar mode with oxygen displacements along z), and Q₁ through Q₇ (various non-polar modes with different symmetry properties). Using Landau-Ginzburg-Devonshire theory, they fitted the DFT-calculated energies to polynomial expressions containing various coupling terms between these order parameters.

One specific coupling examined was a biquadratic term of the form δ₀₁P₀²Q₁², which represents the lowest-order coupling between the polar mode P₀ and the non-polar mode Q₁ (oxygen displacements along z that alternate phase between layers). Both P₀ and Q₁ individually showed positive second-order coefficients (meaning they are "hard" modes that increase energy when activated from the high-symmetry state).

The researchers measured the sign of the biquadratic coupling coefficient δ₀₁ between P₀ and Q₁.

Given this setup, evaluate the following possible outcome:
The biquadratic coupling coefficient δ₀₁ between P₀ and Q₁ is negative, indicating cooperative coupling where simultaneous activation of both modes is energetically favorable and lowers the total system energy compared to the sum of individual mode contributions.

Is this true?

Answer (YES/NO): YES